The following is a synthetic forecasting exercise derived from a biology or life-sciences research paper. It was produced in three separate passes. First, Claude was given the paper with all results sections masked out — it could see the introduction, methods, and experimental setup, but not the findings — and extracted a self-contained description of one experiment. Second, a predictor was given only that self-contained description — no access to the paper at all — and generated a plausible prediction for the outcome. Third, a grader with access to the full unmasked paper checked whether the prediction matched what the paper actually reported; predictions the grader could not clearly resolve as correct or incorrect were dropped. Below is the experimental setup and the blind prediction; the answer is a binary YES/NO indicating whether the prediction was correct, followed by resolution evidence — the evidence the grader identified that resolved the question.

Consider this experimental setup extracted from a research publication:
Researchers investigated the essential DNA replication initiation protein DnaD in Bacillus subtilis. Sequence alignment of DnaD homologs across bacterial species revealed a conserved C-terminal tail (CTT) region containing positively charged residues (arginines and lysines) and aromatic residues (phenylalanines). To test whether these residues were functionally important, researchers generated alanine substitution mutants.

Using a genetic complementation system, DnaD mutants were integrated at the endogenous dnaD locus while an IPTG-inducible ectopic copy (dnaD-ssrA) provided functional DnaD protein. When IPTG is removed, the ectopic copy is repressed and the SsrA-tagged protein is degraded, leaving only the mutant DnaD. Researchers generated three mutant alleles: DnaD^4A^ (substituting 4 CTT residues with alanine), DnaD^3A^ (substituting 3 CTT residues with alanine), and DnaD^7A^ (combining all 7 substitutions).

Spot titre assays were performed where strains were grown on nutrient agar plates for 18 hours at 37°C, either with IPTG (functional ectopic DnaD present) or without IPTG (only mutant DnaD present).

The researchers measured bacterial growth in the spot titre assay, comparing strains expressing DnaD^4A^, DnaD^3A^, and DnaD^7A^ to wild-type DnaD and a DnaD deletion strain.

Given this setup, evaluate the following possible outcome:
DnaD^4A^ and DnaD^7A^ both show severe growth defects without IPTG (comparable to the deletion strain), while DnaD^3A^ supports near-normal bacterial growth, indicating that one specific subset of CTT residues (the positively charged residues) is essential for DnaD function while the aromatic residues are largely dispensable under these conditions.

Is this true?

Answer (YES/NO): NO